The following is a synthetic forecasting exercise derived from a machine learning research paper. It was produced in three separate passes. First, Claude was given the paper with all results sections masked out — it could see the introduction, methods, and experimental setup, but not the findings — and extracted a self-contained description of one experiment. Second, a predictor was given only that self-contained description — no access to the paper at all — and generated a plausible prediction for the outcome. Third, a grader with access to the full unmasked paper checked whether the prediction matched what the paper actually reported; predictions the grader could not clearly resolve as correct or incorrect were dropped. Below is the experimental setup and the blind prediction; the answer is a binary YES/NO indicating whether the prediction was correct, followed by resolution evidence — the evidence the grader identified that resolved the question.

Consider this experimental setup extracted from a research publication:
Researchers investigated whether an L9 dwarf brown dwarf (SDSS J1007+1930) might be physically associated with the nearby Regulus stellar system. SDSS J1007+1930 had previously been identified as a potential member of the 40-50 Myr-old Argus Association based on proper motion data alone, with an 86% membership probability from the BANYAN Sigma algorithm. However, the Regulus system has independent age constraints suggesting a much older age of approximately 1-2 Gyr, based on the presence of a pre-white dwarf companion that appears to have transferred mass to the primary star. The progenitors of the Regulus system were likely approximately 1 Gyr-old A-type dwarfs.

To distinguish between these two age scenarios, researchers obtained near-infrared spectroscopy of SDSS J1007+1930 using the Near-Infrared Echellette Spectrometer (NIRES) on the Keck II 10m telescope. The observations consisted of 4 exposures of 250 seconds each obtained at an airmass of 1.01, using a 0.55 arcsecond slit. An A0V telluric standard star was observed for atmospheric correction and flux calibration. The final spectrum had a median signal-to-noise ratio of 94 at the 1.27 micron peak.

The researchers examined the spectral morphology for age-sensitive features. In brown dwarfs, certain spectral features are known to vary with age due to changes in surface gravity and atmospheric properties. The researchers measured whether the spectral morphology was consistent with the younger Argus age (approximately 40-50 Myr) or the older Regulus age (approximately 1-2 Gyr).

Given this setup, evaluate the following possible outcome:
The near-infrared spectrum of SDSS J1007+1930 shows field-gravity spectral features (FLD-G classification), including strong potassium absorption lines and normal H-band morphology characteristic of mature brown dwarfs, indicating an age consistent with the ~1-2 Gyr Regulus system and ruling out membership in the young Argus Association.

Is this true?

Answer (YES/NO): YES